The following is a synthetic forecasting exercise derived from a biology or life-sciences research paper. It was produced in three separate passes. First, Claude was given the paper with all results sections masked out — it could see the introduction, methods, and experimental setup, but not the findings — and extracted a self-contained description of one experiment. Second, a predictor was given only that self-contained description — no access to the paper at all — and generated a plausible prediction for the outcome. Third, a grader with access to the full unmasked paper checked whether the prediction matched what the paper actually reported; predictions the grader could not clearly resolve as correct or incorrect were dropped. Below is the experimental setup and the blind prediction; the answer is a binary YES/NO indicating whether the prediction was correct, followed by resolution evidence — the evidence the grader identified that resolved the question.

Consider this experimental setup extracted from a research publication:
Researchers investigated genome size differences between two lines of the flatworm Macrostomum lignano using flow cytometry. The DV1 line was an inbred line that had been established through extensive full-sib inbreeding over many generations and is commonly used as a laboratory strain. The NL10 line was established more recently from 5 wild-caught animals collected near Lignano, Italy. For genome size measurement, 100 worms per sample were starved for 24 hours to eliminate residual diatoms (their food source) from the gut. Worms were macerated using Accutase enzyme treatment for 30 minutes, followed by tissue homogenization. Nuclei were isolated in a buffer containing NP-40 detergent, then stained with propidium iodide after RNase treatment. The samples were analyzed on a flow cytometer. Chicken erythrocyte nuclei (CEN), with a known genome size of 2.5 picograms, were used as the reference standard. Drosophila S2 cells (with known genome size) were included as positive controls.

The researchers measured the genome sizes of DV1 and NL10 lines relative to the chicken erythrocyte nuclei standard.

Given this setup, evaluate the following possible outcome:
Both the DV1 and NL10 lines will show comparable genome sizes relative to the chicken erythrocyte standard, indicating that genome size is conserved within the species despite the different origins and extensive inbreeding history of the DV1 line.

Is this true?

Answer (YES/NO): NO